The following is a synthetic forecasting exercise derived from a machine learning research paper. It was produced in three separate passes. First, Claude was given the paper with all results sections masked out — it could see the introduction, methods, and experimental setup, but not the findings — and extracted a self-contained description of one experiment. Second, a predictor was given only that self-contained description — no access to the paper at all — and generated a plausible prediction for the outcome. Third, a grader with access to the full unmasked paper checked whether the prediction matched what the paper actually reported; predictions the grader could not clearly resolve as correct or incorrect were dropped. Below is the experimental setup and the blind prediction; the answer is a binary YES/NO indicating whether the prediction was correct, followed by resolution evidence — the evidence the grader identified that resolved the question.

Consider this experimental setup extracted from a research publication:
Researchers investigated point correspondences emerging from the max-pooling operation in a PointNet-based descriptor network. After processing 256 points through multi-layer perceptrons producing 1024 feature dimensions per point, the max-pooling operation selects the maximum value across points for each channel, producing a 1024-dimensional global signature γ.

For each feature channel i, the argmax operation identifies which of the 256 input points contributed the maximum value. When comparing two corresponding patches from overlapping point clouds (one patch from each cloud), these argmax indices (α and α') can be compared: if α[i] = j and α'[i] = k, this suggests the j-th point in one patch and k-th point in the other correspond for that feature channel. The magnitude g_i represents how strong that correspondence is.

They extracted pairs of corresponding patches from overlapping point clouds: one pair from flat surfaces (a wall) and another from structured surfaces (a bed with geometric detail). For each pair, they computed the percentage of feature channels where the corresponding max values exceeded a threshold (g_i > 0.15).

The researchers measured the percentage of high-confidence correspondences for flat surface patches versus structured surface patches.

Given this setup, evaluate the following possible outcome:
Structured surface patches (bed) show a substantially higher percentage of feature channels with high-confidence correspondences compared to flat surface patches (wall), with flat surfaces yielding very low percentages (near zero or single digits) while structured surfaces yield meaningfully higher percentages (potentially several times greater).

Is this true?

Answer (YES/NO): NO